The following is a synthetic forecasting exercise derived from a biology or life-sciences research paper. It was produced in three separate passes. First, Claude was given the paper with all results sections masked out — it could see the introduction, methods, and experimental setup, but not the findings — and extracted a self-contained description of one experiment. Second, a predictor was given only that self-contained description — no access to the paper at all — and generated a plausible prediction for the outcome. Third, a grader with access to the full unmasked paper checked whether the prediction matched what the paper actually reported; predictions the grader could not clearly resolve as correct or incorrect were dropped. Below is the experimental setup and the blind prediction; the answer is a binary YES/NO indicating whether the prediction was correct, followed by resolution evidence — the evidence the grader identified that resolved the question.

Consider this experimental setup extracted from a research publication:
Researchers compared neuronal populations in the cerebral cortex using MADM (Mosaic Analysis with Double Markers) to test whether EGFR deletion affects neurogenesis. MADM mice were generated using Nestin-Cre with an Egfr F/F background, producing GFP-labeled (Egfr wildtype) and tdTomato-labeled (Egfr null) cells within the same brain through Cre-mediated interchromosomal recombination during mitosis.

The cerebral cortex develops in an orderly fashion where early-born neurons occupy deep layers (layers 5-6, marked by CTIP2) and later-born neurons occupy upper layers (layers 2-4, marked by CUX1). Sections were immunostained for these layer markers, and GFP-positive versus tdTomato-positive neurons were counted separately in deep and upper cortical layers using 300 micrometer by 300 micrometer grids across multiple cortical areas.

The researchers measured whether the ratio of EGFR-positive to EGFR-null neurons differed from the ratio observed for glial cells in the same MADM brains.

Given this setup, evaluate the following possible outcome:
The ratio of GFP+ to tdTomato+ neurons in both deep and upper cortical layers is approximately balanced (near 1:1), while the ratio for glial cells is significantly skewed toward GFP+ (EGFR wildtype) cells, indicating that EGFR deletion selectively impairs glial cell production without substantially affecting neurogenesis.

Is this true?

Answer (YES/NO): NO